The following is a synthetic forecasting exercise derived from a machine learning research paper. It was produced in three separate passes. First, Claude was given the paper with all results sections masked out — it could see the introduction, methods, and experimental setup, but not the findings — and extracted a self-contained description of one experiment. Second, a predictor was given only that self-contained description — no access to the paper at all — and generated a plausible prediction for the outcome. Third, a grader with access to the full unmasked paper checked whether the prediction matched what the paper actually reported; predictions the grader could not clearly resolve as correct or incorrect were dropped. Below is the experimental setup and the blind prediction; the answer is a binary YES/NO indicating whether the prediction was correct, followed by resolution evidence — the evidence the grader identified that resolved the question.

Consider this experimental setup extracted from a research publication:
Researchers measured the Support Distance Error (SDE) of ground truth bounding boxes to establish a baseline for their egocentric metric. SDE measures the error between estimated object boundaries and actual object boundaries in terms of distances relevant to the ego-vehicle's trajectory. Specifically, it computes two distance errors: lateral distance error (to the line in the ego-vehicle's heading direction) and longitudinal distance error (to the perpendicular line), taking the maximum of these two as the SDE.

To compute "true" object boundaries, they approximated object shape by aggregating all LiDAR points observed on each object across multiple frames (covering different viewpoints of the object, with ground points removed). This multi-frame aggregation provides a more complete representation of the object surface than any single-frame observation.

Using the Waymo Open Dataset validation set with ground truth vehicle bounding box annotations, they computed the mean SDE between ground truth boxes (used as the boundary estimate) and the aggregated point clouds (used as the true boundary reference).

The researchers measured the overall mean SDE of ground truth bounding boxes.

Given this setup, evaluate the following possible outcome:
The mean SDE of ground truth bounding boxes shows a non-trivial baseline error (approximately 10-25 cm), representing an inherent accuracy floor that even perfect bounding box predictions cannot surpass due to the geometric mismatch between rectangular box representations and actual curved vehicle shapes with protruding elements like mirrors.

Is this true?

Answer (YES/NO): YES